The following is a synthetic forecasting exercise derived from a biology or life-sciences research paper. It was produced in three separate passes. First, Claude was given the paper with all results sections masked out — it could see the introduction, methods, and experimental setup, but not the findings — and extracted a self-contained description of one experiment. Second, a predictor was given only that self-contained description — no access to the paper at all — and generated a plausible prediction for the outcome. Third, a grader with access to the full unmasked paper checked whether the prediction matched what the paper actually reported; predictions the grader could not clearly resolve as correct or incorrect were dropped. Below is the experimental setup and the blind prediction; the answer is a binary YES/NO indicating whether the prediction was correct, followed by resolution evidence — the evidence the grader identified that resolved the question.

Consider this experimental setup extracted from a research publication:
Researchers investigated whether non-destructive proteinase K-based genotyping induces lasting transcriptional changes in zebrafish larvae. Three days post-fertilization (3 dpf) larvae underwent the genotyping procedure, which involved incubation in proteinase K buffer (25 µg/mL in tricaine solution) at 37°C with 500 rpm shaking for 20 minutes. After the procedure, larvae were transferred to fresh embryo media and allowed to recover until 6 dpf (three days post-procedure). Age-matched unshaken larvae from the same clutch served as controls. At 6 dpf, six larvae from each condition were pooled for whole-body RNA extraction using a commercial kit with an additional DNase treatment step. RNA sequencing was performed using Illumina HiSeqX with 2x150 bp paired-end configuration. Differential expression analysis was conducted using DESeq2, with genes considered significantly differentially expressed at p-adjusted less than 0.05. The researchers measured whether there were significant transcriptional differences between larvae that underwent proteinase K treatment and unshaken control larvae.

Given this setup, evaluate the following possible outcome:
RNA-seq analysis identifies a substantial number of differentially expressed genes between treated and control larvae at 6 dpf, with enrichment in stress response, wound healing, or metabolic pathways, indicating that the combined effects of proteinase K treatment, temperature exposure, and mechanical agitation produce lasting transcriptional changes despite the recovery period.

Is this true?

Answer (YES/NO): NO